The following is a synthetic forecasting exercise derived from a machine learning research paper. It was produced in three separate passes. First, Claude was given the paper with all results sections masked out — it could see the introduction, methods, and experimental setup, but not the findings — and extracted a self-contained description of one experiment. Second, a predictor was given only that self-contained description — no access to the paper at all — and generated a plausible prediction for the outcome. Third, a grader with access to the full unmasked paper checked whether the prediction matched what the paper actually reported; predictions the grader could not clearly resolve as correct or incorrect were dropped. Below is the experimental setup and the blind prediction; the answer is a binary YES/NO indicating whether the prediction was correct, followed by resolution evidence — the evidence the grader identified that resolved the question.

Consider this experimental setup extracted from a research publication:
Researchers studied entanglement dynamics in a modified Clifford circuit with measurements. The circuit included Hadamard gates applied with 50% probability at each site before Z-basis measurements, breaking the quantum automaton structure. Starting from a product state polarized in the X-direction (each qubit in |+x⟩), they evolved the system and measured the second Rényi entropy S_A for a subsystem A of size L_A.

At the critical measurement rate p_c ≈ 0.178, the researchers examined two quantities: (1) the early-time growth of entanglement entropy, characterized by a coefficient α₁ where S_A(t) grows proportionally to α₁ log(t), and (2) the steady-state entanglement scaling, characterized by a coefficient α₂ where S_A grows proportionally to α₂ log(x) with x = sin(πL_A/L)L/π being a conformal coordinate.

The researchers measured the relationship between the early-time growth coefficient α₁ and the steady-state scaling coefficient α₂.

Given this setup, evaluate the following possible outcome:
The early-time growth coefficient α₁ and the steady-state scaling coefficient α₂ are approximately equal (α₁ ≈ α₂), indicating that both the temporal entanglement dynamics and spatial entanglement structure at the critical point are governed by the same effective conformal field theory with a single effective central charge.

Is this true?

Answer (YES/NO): YES